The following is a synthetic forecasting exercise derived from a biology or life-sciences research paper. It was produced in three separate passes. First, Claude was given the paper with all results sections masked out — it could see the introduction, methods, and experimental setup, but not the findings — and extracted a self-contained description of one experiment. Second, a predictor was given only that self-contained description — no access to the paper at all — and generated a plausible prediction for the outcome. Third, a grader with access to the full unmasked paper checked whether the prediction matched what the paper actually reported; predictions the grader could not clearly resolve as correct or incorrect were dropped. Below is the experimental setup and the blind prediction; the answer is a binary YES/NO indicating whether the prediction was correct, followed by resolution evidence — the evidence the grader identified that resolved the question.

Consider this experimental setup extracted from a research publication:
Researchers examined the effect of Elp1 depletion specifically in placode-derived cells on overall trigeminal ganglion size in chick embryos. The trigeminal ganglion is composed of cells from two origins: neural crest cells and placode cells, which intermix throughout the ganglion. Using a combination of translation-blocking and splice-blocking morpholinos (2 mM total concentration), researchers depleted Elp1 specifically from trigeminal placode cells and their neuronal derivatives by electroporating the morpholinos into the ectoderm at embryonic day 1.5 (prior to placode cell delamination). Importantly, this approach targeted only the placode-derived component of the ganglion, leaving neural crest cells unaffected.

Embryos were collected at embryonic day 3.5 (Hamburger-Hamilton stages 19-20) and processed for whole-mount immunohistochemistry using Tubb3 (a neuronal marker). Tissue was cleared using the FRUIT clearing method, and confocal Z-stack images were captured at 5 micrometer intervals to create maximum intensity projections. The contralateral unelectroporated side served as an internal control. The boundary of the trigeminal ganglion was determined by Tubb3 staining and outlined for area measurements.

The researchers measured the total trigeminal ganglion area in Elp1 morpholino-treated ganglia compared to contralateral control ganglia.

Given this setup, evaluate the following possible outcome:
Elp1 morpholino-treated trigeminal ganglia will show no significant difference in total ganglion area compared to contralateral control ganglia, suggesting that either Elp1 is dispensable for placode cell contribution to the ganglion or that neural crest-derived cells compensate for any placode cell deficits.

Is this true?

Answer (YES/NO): NO